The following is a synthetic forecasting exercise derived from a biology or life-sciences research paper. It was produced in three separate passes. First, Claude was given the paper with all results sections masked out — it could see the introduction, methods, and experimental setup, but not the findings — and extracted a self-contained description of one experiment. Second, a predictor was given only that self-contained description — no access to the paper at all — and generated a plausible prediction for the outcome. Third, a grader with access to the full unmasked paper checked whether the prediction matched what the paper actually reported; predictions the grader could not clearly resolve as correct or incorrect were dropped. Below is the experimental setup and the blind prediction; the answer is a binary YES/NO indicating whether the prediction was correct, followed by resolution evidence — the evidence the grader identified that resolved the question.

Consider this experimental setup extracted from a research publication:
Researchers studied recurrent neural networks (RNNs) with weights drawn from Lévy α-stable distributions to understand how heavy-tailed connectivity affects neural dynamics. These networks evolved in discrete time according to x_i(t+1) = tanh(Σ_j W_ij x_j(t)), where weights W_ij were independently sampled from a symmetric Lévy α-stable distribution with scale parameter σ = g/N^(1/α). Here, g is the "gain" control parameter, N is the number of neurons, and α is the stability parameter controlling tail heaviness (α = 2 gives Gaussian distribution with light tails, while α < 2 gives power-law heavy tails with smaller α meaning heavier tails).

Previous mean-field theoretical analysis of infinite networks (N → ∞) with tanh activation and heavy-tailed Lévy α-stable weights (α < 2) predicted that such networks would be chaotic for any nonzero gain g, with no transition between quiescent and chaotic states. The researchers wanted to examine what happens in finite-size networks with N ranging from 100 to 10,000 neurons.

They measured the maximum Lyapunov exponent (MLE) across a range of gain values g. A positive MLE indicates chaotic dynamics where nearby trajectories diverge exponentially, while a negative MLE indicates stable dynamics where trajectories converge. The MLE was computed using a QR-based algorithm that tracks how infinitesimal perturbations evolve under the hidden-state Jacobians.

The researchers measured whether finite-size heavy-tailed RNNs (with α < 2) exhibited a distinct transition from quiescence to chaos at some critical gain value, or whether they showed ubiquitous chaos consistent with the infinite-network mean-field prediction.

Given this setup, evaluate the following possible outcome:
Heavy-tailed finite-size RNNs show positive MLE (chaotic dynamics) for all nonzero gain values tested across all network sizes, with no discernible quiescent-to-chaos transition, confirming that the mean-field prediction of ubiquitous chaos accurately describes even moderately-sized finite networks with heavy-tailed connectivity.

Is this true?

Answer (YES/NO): NO